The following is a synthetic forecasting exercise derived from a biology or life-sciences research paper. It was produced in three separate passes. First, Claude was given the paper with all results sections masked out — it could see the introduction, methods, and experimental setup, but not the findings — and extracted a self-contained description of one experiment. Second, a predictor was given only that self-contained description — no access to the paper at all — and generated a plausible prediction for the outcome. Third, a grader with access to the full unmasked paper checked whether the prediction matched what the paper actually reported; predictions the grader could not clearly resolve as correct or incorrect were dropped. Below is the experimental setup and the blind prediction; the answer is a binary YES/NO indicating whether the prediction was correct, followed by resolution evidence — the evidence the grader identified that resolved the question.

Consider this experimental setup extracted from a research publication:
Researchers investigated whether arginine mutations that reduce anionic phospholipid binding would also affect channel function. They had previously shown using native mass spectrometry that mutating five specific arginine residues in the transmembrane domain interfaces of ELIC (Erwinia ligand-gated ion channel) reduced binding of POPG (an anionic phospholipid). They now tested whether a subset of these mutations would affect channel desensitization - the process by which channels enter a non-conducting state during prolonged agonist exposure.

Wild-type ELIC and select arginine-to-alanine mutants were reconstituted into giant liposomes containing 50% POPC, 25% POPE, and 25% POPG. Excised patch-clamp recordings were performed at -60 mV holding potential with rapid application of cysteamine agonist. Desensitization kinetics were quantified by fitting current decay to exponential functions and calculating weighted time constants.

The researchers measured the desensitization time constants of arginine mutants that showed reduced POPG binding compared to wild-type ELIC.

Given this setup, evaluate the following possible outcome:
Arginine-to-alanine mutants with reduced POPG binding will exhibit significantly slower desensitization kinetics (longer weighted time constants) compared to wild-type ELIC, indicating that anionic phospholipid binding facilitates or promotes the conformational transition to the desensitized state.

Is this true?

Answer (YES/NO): NO